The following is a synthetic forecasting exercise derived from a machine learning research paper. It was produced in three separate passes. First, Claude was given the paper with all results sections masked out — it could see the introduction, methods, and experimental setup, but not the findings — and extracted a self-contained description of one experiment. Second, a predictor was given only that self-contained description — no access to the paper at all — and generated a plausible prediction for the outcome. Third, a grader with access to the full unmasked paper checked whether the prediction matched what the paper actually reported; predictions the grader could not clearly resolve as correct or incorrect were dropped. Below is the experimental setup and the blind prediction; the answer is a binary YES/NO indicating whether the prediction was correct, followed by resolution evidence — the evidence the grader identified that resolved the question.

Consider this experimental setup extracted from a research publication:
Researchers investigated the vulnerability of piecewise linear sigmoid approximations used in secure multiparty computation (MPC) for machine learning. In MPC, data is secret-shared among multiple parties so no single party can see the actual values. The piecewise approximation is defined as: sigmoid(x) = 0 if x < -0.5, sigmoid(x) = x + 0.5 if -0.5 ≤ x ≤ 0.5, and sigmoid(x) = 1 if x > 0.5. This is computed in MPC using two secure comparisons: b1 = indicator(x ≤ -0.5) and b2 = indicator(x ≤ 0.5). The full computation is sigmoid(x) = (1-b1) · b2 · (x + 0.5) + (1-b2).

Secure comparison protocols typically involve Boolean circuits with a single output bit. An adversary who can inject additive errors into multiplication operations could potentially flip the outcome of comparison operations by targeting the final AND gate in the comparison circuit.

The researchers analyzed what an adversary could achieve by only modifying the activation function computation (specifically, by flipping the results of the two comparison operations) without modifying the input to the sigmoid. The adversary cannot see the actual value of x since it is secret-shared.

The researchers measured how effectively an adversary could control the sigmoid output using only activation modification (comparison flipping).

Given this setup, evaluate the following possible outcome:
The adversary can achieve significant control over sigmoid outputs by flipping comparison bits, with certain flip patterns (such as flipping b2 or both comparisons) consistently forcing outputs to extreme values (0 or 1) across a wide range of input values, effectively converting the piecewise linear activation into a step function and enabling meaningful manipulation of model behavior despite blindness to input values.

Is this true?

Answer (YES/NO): NO